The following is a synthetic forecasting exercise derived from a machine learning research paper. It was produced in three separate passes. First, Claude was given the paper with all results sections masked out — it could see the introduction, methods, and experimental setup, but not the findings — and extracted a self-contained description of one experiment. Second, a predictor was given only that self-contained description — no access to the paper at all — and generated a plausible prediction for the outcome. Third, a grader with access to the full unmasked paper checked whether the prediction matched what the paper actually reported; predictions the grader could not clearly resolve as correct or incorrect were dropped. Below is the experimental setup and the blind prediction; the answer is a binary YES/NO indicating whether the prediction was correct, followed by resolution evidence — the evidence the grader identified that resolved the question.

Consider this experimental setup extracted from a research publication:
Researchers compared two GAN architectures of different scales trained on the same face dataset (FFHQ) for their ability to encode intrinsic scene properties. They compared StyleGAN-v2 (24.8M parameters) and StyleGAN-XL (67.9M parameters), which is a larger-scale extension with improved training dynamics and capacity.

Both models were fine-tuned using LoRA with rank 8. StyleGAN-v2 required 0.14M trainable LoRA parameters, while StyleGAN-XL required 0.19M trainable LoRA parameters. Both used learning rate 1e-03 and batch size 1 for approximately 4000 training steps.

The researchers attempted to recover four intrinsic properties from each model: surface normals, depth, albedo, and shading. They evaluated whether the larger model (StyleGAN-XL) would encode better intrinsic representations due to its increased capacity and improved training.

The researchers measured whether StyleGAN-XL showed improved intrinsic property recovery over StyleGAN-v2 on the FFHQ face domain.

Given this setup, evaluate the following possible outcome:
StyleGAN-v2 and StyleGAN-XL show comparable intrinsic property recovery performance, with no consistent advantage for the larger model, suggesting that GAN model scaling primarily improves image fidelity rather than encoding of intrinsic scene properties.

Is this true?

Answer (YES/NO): NO